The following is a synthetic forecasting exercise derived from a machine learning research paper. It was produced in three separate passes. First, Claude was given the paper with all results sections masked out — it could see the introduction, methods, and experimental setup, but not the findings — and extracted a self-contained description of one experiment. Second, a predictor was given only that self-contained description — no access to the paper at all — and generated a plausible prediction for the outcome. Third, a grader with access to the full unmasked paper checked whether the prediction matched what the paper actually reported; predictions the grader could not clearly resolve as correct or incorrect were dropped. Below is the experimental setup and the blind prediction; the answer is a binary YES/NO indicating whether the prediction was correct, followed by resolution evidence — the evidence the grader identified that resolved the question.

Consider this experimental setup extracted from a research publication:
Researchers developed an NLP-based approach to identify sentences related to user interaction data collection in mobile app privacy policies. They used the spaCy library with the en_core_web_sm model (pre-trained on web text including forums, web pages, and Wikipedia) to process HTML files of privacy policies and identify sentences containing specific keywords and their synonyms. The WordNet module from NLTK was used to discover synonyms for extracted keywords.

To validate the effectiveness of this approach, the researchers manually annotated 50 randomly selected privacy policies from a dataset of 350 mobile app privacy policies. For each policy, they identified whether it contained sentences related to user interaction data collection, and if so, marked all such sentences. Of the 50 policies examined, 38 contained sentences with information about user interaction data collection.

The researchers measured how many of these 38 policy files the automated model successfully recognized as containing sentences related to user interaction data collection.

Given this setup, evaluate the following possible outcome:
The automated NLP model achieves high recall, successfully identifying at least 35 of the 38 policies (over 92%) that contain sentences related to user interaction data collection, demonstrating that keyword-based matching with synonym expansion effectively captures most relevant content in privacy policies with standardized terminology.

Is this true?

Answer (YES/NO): YES